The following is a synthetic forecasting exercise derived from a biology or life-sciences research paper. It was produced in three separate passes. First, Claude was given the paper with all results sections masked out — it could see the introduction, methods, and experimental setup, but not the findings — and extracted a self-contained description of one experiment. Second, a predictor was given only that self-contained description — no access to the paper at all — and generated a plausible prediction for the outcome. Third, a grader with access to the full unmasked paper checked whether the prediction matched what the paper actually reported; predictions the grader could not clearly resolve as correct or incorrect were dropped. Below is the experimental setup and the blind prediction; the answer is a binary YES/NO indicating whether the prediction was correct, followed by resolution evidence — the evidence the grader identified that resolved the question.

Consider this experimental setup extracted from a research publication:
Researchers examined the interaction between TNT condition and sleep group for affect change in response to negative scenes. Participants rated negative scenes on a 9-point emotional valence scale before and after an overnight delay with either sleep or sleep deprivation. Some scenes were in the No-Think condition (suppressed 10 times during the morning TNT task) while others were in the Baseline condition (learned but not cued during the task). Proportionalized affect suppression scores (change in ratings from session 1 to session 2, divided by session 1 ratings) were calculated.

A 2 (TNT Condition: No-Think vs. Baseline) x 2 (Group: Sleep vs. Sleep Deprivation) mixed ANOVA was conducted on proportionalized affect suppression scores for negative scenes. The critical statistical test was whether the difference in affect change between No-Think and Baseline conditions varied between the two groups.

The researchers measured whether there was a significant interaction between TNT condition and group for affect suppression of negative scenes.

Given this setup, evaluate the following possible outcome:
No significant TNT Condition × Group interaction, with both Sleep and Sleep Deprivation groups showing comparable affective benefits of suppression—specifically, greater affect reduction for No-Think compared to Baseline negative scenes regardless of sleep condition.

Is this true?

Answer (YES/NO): NO